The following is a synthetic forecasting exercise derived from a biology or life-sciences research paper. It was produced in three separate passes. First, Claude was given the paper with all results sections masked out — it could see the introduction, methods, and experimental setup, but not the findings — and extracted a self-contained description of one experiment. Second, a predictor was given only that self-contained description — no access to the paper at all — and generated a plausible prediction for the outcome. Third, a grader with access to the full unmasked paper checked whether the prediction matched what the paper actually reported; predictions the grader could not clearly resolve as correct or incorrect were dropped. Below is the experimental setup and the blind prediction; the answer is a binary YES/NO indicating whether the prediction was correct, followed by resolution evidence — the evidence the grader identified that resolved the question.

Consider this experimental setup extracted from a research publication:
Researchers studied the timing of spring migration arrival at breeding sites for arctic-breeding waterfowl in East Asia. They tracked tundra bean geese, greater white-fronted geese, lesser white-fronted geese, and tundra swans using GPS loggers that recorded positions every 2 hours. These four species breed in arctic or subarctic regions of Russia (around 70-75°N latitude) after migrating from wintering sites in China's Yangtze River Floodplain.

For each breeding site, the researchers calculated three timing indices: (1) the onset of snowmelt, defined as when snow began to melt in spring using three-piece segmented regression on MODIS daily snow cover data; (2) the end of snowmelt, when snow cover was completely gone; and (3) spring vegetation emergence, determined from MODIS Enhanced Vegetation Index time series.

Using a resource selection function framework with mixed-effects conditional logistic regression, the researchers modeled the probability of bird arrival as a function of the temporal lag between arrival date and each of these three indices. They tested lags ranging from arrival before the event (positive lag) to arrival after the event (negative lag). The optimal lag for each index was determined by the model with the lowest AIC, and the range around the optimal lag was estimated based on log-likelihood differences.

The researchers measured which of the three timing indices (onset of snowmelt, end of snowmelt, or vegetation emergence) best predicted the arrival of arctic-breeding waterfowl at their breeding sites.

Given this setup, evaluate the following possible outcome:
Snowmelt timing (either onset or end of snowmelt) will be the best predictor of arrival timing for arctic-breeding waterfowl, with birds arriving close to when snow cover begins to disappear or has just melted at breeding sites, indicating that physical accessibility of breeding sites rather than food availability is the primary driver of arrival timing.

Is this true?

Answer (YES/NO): NO